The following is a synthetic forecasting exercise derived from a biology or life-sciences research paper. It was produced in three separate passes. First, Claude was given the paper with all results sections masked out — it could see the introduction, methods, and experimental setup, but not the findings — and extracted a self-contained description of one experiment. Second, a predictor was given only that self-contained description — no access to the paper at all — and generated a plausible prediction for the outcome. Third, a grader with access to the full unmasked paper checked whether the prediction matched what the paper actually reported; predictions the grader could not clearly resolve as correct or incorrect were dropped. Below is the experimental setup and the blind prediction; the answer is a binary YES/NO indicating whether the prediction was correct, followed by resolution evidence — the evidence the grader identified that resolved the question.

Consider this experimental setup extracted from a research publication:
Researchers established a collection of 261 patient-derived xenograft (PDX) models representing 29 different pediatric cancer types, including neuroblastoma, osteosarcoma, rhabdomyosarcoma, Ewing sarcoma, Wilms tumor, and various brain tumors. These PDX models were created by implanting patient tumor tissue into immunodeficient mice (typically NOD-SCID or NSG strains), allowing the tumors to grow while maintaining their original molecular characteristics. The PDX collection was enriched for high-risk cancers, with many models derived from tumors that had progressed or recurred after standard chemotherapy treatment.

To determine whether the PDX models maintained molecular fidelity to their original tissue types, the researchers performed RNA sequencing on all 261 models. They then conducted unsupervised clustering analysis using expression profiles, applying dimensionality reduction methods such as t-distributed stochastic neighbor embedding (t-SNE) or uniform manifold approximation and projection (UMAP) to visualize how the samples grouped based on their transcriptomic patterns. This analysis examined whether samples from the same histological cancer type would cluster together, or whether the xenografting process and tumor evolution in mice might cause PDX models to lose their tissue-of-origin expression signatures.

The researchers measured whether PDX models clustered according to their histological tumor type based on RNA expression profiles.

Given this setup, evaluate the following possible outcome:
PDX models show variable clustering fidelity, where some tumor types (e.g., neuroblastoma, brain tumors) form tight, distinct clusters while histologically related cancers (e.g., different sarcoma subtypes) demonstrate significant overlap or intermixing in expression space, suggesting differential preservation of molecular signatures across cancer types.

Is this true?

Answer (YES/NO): NO